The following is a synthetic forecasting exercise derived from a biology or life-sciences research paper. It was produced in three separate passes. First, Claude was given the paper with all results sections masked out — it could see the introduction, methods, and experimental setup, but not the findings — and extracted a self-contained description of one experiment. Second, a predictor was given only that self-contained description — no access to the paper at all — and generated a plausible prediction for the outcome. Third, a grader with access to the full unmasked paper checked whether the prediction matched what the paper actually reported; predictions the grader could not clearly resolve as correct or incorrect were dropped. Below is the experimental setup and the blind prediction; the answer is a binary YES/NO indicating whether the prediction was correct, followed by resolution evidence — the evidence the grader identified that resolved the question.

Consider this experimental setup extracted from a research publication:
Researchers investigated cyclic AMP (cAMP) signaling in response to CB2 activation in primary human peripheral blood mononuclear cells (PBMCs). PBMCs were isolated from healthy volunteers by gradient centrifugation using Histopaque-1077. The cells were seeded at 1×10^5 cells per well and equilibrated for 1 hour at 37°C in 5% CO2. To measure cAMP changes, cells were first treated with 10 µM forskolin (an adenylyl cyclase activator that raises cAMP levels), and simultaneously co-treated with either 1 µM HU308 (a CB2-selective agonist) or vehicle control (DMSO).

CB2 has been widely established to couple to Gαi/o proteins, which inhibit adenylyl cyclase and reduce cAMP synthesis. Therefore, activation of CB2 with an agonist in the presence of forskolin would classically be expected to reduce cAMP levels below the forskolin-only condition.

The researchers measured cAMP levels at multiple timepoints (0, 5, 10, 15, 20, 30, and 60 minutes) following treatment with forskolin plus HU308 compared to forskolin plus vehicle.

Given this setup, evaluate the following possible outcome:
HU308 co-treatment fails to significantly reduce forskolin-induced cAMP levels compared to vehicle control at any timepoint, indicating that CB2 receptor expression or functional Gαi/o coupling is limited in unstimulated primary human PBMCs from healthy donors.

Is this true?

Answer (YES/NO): NO